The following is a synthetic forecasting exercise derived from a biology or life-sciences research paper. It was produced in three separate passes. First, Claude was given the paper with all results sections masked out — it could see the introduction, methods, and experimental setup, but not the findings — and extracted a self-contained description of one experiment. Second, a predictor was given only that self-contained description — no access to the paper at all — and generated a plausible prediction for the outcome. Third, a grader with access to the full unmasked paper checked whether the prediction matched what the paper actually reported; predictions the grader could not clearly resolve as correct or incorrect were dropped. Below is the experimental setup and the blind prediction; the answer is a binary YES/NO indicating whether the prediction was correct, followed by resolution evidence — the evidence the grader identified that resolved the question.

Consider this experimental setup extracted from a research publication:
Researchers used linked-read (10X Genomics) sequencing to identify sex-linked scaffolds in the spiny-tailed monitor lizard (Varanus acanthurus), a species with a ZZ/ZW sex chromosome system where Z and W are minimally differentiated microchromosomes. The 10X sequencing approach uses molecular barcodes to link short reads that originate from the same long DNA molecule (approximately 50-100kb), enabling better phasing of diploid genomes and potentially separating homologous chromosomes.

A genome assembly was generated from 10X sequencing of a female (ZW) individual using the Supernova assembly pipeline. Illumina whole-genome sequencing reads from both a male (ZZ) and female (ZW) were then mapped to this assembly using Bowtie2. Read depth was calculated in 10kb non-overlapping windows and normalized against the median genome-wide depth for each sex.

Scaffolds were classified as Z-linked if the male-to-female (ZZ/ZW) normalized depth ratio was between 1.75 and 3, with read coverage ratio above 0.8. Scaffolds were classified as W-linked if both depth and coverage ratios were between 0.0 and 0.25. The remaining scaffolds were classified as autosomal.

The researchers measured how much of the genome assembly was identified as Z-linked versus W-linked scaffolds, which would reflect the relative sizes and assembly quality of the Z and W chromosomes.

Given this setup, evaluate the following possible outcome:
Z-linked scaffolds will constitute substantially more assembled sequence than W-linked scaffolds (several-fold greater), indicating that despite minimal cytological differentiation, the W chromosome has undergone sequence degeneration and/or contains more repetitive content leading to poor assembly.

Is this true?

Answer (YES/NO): NO